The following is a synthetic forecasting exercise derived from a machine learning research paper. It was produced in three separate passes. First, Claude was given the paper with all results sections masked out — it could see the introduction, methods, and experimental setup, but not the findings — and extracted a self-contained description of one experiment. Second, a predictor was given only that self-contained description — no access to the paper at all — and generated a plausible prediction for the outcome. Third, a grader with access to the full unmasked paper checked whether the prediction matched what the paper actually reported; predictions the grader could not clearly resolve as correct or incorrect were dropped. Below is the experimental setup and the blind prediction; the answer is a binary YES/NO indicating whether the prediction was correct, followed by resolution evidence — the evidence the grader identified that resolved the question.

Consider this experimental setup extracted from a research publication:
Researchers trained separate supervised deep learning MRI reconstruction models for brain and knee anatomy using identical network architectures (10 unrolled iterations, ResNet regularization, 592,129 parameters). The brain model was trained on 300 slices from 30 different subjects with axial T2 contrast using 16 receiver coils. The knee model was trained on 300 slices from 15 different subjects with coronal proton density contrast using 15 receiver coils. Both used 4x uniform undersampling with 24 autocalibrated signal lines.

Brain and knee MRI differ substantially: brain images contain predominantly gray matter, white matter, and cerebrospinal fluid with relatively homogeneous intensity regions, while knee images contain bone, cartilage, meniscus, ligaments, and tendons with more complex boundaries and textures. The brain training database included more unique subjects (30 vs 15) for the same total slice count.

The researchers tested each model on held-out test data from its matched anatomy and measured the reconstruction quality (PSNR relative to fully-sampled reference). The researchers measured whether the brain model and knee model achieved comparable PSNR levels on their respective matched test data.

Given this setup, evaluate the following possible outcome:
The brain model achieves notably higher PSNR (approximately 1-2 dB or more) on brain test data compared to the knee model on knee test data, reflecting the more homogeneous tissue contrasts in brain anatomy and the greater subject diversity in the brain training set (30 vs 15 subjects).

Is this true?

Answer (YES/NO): NO